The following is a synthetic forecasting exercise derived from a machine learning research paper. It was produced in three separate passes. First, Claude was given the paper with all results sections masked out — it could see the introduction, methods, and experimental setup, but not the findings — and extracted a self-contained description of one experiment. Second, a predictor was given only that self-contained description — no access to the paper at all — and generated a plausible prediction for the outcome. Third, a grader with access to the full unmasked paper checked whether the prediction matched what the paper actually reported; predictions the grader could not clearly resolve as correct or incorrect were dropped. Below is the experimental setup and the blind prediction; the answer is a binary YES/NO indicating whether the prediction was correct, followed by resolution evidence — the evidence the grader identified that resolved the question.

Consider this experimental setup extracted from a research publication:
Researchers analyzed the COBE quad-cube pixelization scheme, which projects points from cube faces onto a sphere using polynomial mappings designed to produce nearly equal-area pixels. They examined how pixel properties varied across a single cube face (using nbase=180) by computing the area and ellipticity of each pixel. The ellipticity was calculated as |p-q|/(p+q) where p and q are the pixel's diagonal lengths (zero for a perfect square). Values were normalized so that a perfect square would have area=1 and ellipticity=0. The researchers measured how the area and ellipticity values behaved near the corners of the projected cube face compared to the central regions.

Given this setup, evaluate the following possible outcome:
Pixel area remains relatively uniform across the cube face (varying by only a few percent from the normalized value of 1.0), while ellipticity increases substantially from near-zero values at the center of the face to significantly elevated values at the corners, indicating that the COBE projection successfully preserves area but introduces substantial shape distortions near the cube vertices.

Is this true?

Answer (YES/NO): NO